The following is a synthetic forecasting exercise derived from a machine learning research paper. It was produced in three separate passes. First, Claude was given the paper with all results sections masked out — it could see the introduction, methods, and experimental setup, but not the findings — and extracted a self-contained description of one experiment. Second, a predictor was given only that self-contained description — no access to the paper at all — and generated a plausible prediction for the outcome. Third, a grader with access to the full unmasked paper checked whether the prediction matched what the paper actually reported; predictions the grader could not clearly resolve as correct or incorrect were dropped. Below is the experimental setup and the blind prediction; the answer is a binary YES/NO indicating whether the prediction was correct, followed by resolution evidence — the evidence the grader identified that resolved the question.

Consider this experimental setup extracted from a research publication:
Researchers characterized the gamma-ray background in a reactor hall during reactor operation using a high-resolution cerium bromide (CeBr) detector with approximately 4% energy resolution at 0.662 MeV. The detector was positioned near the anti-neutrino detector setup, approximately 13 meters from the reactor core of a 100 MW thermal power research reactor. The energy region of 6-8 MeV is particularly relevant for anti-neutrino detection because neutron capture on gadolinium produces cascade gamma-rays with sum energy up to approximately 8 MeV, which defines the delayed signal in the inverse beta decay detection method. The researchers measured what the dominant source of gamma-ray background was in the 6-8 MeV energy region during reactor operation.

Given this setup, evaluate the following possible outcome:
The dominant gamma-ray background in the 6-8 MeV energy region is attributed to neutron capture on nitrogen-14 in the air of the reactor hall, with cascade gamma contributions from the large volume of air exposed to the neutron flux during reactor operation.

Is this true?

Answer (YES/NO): NO